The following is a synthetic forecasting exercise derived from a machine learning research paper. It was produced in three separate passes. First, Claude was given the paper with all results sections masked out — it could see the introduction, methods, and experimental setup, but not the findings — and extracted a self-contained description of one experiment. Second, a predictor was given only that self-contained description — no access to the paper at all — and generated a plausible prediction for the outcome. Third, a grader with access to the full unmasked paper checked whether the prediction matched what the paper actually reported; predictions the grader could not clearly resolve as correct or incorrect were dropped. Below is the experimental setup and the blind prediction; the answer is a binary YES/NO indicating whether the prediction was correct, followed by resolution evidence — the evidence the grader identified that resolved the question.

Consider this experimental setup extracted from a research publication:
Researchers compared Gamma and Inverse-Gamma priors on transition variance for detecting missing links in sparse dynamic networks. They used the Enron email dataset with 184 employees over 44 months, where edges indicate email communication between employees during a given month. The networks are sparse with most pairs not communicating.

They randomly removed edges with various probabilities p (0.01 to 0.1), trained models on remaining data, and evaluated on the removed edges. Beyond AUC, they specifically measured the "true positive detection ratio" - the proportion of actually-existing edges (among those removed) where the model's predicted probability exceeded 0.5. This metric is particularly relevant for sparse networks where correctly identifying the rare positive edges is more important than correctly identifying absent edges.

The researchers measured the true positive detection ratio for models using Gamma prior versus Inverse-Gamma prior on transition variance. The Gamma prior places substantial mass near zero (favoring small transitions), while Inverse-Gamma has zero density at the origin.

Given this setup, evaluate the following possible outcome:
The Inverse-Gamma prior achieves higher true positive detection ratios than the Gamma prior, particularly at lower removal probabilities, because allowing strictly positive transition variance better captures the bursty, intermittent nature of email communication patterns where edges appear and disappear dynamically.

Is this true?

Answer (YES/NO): NO